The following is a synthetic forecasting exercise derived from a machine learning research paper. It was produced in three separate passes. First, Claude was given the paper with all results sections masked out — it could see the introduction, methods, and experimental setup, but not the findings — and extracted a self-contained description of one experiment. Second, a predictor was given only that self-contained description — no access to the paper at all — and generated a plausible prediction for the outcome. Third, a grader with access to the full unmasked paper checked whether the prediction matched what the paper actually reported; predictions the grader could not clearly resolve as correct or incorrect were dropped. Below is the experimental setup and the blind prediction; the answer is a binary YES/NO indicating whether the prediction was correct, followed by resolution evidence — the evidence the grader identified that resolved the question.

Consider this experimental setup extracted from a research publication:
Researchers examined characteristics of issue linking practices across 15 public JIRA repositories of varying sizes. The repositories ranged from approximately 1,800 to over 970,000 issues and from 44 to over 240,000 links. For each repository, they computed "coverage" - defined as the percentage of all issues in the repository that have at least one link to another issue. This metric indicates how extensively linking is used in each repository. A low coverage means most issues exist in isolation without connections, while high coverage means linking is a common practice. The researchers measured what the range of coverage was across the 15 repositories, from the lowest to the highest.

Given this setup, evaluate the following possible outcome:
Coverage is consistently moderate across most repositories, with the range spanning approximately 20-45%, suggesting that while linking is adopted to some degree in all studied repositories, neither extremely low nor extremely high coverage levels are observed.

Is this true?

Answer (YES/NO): NO